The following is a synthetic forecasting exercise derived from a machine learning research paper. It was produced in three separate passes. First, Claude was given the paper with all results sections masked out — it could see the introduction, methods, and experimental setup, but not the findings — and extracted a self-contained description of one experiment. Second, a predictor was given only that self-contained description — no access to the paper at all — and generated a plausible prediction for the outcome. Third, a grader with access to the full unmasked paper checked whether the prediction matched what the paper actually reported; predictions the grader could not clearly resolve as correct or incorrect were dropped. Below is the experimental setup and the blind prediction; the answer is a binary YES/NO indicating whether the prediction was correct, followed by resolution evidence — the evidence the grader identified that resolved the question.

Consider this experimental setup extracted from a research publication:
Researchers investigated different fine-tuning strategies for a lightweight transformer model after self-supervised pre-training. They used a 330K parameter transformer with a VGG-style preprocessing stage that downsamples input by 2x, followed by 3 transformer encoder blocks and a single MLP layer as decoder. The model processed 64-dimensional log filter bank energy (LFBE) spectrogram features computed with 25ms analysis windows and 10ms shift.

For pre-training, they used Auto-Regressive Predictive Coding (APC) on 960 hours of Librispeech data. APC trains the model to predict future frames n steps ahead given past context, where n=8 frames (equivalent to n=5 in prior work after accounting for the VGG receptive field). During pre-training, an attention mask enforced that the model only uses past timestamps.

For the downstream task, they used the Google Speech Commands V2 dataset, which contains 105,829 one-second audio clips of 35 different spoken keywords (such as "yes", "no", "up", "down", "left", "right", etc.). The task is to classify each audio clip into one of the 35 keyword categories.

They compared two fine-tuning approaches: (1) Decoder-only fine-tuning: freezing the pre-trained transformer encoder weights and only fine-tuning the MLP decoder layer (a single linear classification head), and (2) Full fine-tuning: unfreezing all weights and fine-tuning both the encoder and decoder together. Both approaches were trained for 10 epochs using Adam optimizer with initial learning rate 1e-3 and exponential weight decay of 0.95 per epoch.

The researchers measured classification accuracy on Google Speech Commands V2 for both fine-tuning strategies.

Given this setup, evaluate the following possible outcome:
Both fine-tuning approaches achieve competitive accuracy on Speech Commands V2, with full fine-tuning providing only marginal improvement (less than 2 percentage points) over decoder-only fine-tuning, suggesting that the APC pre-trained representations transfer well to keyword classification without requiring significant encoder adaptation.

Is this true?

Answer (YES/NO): NO